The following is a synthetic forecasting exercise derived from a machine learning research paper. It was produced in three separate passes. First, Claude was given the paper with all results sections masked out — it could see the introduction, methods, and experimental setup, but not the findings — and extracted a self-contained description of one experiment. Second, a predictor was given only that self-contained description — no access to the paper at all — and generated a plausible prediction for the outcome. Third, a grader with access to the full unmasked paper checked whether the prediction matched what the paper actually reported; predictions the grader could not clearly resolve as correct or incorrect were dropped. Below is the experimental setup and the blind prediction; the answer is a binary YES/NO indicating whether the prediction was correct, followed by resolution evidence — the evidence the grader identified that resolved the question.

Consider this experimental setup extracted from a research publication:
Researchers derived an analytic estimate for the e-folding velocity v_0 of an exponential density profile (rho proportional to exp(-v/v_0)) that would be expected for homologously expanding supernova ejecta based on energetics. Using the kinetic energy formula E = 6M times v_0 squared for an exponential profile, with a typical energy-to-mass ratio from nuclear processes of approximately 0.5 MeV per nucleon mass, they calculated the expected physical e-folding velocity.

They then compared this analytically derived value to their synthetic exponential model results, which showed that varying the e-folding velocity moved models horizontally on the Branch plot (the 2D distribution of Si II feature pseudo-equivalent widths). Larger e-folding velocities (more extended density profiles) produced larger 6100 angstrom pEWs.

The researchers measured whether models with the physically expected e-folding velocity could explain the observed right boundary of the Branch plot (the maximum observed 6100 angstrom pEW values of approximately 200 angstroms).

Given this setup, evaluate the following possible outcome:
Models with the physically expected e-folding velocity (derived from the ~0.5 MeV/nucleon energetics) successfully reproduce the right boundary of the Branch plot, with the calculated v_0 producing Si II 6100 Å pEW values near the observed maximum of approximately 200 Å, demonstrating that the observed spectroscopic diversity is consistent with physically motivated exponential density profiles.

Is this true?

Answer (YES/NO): NO